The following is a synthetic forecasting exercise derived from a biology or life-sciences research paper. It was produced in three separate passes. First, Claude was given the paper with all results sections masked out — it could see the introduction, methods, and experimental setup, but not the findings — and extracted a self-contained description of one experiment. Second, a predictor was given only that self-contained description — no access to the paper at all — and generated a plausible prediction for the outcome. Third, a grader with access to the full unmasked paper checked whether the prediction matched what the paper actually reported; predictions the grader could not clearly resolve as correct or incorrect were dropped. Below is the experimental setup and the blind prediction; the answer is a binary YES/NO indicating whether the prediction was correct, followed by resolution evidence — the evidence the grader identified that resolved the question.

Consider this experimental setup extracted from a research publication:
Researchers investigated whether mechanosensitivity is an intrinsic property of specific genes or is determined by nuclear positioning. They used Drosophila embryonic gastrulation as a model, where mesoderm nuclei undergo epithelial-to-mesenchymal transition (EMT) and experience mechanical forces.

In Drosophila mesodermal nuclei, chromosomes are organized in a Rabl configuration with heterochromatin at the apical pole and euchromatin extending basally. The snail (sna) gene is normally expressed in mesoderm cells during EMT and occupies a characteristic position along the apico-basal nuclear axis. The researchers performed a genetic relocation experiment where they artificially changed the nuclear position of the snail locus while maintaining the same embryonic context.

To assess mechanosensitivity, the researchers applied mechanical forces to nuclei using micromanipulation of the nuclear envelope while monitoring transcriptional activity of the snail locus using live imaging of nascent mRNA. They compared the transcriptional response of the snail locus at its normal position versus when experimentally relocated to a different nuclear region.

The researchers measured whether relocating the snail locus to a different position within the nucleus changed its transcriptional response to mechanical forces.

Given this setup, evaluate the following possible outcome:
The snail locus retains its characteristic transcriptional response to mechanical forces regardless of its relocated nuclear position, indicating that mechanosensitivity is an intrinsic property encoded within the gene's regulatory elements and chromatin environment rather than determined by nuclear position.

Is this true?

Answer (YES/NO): NO